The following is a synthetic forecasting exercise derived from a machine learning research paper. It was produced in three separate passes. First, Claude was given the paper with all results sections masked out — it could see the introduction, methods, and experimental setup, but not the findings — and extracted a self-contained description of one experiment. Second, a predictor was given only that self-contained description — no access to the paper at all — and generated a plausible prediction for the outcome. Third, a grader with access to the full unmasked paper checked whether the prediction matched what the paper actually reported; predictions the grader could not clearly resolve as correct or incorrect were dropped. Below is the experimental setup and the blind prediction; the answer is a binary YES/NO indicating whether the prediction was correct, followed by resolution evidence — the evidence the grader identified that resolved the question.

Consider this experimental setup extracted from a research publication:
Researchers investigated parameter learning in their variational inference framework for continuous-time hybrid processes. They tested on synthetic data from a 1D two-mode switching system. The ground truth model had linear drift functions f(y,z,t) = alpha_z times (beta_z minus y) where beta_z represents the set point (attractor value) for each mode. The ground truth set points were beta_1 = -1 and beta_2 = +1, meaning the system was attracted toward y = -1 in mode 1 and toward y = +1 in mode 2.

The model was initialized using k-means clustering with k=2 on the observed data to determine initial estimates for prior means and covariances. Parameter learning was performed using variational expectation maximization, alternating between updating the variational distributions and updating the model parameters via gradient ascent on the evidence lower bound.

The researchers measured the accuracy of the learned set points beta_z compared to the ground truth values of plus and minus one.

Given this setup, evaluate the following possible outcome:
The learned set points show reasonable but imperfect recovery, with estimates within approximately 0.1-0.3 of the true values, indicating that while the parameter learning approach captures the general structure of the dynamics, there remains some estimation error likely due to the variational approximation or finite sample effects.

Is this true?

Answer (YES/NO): NO